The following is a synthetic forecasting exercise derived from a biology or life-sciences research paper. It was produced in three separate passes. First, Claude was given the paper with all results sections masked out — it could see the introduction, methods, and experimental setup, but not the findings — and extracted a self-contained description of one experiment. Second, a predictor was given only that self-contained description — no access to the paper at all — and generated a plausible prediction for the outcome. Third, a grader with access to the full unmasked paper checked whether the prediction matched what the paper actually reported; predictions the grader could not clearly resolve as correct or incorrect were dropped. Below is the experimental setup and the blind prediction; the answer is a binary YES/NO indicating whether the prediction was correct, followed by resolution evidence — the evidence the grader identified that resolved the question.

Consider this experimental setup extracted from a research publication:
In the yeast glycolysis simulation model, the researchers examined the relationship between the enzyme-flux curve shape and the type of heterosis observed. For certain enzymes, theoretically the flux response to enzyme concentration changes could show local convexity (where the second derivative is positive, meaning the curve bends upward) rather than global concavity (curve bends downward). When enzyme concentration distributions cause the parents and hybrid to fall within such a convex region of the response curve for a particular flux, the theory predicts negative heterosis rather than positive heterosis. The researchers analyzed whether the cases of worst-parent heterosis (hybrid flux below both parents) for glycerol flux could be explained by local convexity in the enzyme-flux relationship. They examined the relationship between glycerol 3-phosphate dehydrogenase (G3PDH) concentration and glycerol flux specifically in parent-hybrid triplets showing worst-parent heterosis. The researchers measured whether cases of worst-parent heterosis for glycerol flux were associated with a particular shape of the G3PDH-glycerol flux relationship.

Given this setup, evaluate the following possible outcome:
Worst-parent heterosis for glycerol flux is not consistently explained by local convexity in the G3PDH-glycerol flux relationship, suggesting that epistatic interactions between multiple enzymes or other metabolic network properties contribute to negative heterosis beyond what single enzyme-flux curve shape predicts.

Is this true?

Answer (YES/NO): YES